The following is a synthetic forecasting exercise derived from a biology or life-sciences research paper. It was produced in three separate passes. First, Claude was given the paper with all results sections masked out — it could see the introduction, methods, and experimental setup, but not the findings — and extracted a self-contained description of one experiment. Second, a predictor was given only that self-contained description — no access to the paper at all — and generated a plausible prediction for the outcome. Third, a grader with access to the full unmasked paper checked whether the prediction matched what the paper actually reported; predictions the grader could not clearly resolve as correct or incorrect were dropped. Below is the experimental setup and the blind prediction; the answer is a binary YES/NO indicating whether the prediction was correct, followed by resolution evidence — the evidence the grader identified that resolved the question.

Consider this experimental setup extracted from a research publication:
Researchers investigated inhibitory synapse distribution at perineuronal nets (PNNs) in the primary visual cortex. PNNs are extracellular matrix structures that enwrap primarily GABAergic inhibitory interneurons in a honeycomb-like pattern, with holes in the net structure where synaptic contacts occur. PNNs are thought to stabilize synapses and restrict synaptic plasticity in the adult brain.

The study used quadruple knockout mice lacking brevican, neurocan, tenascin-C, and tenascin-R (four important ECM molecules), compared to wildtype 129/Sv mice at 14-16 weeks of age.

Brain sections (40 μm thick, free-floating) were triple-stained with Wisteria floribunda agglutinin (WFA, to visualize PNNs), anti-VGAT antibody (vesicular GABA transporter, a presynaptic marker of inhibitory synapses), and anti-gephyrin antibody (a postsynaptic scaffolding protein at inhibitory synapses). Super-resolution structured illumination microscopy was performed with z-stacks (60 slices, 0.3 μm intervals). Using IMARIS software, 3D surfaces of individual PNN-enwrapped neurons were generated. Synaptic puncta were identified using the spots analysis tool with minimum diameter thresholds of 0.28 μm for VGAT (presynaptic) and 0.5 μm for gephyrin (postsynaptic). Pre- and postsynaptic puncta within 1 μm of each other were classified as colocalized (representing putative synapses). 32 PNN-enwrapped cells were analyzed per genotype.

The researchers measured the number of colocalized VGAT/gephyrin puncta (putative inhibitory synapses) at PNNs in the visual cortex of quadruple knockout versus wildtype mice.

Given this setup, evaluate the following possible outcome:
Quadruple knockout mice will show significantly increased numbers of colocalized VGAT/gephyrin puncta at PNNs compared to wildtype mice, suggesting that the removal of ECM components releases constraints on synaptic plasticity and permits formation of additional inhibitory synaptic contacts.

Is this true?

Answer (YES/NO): NO